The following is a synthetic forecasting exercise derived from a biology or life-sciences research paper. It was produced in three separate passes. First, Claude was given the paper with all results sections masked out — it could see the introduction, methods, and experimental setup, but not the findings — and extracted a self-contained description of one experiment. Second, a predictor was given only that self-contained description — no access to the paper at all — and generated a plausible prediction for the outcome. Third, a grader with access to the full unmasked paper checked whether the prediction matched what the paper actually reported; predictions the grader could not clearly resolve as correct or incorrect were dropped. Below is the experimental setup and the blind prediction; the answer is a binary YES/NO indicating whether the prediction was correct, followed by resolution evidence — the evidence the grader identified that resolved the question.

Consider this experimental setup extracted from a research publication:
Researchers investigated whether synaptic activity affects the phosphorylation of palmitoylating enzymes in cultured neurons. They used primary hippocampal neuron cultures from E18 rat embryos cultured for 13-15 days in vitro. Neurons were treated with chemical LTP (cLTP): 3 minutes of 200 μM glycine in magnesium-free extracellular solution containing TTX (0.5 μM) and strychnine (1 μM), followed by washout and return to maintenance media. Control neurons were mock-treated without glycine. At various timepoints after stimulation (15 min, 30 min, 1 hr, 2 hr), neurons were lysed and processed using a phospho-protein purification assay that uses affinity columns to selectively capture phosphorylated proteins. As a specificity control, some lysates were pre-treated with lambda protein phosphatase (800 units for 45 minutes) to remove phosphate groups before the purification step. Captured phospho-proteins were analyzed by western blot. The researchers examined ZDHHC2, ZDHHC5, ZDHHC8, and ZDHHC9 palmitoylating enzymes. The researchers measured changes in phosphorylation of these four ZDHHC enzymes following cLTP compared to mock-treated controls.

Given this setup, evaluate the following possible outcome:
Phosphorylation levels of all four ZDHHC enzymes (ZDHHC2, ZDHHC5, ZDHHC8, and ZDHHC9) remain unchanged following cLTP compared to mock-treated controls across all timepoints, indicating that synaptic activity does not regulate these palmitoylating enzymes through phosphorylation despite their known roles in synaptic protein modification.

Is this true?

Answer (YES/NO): NO